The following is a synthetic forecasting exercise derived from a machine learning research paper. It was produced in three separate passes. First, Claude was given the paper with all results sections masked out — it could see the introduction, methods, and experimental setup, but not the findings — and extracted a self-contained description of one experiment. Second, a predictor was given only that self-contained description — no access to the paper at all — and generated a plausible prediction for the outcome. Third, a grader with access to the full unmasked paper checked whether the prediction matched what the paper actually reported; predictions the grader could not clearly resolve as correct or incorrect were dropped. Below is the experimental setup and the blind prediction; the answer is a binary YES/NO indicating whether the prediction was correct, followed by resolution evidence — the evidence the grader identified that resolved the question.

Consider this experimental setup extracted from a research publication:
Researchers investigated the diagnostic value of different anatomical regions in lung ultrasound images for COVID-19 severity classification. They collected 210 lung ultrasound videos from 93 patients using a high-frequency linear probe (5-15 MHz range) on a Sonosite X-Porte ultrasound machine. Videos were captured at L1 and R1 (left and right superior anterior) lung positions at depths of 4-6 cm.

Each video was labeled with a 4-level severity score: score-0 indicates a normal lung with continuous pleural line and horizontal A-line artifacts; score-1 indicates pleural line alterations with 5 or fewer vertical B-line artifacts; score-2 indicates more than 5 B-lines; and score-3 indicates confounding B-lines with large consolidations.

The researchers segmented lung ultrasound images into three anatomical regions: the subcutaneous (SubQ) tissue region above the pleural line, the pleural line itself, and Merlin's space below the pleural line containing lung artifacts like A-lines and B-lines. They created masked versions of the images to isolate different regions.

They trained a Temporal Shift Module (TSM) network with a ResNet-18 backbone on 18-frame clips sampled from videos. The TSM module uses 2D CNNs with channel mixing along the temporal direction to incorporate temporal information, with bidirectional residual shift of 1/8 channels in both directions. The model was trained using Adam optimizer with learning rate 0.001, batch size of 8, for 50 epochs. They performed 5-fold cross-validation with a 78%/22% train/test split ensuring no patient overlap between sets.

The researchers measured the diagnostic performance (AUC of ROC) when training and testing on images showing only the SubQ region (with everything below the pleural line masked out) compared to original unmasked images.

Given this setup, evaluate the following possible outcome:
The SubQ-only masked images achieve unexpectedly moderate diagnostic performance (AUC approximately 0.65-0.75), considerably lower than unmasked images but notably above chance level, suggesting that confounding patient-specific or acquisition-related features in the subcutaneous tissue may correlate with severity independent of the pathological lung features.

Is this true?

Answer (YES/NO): NO